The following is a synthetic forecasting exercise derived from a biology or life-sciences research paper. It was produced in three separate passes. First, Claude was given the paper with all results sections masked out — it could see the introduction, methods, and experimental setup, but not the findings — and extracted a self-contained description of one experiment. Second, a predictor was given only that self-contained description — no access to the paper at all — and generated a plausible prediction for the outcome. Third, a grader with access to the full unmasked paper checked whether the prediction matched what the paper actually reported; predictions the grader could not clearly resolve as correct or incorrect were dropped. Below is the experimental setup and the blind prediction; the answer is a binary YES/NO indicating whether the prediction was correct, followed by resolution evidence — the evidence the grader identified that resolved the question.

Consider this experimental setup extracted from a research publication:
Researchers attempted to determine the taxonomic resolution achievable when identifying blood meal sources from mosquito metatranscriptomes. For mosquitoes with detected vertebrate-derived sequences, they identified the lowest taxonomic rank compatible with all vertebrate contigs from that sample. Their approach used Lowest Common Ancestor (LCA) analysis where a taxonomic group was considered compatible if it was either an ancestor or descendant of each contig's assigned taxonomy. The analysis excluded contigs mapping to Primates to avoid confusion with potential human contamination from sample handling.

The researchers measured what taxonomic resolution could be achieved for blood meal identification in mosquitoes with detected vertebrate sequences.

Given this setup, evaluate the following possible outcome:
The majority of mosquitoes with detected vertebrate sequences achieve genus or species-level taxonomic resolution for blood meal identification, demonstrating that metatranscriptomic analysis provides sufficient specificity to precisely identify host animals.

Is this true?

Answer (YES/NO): NO